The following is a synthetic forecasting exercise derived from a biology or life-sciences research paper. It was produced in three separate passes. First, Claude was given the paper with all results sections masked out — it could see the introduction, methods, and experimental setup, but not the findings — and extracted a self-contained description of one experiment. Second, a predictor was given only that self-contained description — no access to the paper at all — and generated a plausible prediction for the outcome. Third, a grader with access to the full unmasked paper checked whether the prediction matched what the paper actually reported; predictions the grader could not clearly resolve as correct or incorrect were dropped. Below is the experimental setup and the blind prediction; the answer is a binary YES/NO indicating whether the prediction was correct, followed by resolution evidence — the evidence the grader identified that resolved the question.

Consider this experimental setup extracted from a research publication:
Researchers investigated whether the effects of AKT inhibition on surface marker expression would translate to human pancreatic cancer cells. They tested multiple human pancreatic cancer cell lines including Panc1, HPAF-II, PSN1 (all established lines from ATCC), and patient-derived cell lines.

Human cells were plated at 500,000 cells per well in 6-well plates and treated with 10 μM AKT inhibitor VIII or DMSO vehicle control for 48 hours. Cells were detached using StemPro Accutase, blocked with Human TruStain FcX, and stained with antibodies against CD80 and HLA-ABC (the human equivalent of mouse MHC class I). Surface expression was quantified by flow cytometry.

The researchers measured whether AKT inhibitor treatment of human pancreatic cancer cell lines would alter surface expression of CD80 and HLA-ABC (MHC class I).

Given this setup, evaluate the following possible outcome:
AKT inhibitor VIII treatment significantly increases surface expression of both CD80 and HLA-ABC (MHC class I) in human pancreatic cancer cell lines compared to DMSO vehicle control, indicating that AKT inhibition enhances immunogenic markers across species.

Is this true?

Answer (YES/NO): NO